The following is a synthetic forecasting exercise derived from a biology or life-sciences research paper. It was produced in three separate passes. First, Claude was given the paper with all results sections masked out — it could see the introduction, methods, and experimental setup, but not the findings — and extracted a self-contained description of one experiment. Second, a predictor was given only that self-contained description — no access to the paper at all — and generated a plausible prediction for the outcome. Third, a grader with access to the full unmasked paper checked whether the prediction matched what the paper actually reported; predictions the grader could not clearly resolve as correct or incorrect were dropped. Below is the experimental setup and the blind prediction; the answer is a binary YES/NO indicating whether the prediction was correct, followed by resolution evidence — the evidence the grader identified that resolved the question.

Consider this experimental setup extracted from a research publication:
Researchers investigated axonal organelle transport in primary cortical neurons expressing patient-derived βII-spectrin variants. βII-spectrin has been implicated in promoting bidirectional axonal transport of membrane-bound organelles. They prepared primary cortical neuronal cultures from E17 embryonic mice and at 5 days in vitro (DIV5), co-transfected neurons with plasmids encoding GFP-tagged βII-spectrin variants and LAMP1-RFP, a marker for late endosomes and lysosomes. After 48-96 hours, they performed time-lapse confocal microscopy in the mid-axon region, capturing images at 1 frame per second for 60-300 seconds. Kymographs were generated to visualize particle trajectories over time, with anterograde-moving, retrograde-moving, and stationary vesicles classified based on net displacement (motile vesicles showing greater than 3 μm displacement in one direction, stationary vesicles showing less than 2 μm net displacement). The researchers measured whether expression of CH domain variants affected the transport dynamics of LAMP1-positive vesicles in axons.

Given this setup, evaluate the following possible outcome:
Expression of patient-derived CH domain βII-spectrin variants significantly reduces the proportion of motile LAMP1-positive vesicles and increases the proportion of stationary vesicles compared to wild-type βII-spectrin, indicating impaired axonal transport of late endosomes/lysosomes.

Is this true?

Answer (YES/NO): YES